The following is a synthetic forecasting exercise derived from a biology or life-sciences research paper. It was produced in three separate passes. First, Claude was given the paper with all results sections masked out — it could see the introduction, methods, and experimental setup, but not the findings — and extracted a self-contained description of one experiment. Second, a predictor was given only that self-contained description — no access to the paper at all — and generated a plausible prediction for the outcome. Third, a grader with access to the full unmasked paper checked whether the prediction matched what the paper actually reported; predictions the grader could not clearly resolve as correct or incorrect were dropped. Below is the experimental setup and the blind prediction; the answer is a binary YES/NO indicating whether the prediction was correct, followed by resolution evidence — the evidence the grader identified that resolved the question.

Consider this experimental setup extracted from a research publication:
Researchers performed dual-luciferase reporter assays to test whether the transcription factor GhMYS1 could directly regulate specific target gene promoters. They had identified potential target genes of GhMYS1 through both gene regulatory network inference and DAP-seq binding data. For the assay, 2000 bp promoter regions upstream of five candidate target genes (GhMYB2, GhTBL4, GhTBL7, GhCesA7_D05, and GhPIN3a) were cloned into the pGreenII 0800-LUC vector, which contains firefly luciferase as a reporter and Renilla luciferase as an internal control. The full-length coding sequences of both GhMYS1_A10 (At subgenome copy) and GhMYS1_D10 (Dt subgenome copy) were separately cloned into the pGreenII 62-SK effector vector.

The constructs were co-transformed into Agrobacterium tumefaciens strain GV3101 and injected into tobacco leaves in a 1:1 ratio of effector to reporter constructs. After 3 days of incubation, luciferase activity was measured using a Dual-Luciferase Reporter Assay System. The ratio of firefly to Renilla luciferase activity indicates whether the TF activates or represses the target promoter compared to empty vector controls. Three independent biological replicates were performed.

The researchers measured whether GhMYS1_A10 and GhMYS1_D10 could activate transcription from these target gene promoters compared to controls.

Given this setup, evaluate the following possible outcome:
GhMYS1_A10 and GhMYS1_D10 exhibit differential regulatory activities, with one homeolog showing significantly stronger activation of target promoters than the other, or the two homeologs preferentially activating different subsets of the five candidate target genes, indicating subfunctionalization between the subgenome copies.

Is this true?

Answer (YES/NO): YES